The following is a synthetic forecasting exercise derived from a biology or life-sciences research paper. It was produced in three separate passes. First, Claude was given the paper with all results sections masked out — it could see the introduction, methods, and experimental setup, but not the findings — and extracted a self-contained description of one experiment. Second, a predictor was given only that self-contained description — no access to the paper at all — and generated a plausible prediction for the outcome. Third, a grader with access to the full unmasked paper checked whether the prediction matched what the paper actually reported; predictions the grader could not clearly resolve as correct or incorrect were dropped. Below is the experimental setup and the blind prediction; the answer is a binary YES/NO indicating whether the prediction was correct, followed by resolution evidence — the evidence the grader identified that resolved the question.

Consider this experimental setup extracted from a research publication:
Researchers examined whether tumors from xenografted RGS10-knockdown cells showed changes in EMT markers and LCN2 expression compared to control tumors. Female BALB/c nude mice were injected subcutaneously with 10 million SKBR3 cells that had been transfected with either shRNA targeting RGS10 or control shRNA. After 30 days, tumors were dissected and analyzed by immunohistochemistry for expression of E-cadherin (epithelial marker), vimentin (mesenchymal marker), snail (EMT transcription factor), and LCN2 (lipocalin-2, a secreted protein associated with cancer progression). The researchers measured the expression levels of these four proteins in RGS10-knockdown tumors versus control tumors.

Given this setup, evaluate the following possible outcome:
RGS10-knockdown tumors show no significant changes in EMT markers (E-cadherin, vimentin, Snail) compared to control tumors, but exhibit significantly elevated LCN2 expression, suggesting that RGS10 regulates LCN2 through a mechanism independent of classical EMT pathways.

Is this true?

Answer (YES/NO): NO